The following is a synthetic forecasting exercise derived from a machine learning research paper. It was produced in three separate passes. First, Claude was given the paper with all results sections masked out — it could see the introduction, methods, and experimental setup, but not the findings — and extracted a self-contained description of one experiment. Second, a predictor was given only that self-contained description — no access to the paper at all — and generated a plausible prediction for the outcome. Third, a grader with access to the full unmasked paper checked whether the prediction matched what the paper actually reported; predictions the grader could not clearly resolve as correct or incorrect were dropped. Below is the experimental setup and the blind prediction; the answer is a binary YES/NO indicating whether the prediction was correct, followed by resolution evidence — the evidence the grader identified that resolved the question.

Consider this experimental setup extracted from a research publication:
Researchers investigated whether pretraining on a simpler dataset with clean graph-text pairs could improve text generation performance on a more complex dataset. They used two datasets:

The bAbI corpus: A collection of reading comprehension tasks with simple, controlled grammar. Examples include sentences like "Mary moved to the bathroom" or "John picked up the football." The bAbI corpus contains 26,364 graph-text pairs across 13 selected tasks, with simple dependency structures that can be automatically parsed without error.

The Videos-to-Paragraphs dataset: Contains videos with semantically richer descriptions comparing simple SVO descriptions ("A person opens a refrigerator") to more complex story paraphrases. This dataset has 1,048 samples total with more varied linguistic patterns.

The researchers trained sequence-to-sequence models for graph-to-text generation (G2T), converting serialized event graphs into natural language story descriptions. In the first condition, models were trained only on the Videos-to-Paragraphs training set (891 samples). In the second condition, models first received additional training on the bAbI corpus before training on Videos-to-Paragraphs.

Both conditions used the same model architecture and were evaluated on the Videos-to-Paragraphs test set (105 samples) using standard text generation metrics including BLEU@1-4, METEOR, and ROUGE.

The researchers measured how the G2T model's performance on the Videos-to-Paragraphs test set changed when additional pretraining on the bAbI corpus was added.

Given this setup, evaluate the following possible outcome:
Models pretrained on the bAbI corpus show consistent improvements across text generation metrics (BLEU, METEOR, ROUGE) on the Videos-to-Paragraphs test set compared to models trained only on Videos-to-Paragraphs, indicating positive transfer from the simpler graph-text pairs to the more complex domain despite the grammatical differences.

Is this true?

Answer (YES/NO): YES